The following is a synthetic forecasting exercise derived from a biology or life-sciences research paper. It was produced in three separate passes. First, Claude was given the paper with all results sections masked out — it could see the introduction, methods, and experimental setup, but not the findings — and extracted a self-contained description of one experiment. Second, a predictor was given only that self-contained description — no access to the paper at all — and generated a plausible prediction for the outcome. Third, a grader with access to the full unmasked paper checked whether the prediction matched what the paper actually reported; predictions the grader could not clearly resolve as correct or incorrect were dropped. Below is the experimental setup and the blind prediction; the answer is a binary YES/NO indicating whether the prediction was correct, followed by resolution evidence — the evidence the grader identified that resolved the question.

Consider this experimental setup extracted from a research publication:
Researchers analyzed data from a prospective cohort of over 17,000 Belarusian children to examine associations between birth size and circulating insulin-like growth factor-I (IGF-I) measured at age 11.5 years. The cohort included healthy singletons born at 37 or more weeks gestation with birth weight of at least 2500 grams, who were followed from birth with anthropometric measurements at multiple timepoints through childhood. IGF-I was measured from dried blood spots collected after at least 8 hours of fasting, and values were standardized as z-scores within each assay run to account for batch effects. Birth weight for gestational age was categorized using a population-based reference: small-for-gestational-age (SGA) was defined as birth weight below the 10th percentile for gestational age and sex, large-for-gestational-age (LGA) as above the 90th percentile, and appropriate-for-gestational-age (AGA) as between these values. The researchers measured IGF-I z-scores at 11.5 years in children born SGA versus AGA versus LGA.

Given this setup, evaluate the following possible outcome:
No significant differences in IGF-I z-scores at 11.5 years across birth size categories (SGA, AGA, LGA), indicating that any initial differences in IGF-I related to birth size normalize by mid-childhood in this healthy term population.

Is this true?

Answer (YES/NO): YES